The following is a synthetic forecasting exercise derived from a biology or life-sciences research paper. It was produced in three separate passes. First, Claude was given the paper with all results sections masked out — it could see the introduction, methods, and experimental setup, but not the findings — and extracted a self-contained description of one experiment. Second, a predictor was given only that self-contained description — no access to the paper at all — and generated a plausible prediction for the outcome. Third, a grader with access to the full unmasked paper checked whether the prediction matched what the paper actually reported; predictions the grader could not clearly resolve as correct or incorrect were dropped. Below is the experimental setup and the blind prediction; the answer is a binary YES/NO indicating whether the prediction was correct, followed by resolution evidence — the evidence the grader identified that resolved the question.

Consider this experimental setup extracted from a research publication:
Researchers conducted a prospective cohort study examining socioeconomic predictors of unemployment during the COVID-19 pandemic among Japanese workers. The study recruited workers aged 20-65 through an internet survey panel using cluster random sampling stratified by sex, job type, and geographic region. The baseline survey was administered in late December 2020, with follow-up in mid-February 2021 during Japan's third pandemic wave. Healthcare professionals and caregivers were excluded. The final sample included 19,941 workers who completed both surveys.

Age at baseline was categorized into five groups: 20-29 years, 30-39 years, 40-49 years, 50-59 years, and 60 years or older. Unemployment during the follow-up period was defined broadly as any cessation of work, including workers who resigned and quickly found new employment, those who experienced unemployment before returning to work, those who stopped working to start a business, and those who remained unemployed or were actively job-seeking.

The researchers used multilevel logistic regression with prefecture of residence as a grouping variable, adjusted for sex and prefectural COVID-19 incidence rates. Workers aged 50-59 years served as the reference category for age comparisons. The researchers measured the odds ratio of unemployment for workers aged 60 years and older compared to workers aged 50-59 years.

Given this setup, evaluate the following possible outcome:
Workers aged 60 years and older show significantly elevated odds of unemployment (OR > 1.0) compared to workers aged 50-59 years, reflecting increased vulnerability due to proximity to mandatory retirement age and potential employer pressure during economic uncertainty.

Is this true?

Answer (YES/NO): NO